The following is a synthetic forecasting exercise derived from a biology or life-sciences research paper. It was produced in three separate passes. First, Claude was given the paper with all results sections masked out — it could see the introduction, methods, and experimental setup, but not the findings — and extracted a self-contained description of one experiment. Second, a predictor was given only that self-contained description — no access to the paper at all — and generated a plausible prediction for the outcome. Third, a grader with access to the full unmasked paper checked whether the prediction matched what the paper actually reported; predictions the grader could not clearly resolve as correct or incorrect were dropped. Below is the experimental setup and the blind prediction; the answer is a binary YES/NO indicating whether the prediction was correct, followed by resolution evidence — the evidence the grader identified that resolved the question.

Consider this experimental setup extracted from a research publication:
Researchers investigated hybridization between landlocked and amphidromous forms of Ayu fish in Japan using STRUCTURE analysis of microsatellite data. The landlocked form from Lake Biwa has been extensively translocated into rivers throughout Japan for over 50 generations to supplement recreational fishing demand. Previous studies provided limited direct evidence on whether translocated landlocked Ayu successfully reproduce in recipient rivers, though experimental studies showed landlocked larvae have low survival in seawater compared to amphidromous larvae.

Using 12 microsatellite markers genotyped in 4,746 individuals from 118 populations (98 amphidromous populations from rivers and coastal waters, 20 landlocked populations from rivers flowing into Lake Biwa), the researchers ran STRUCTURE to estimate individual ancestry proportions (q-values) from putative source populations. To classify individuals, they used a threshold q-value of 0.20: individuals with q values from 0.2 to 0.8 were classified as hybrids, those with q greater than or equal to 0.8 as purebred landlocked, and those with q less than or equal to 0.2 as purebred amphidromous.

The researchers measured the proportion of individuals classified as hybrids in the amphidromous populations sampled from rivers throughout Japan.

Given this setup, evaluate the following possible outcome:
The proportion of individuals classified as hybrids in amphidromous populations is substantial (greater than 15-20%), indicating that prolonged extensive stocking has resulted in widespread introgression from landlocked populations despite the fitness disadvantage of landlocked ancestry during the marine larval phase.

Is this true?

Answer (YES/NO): YES